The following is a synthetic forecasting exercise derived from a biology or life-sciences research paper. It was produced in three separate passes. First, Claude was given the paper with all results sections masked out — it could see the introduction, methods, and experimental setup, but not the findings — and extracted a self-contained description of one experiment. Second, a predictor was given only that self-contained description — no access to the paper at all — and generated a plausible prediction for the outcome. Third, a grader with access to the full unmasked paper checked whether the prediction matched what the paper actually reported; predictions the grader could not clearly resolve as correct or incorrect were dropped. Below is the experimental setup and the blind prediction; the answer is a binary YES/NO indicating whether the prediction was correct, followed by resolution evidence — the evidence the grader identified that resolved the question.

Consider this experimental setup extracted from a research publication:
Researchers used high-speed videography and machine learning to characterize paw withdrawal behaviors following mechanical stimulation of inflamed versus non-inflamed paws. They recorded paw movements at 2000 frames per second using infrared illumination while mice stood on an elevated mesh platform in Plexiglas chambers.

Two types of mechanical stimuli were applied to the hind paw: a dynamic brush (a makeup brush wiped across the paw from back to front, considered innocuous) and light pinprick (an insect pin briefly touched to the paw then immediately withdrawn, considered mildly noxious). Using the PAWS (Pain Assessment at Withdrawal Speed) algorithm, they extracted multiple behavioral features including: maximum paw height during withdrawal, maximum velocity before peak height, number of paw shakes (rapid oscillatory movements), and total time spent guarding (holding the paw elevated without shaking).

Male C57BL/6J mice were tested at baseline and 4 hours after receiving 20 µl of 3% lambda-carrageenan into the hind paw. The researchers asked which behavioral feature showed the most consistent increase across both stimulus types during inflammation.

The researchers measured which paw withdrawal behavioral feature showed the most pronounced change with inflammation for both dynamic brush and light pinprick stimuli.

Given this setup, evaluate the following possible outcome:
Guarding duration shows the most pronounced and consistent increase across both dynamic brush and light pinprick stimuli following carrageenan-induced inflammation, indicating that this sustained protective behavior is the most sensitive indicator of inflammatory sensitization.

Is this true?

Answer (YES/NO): YES